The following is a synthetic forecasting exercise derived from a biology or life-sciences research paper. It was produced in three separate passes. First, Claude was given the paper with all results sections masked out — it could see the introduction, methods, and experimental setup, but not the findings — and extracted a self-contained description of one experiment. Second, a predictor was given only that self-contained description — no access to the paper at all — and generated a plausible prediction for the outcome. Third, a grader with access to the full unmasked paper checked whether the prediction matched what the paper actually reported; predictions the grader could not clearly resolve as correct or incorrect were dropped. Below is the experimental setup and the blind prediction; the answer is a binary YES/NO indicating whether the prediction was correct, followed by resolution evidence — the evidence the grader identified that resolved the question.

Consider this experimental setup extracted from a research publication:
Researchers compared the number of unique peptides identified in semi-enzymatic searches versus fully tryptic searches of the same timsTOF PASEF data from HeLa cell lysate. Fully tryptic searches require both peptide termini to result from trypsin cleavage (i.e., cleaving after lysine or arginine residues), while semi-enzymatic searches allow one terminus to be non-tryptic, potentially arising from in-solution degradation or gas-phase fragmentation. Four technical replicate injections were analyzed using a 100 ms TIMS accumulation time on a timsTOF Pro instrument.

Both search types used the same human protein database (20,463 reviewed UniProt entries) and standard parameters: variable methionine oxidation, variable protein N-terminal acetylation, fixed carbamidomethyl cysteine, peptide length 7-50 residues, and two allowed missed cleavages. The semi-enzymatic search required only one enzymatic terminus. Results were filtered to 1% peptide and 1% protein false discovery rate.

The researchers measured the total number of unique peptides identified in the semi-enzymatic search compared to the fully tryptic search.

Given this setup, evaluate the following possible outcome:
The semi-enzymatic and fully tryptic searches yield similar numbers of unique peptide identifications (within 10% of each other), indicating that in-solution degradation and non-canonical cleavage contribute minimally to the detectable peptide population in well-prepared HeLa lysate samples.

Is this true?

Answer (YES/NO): NO